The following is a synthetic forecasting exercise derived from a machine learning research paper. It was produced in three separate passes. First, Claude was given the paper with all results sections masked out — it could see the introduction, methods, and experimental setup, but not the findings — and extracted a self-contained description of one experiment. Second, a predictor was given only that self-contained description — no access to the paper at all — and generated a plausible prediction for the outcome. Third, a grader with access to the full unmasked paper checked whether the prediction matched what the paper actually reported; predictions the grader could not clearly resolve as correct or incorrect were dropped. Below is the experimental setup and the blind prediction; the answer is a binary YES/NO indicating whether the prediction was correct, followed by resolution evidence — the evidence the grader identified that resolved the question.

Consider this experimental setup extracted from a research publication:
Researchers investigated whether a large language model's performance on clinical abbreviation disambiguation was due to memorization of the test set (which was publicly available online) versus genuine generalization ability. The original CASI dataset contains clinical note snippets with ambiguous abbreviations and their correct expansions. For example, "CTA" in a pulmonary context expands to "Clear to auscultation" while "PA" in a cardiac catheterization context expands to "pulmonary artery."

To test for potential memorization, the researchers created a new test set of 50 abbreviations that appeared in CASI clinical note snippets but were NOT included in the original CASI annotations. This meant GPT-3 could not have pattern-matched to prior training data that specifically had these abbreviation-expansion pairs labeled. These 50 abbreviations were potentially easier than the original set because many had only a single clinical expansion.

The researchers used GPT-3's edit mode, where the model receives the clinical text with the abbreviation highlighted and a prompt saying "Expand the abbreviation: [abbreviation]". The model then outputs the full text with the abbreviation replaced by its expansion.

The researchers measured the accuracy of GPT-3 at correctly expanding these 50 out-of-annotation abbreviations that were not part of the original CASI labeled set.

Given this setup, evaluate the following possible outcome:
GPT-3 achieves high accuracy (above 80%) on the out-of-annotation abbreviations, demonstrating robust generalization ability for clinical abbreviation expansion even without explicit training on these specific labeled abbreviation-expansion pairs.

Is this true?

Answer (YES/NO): YES